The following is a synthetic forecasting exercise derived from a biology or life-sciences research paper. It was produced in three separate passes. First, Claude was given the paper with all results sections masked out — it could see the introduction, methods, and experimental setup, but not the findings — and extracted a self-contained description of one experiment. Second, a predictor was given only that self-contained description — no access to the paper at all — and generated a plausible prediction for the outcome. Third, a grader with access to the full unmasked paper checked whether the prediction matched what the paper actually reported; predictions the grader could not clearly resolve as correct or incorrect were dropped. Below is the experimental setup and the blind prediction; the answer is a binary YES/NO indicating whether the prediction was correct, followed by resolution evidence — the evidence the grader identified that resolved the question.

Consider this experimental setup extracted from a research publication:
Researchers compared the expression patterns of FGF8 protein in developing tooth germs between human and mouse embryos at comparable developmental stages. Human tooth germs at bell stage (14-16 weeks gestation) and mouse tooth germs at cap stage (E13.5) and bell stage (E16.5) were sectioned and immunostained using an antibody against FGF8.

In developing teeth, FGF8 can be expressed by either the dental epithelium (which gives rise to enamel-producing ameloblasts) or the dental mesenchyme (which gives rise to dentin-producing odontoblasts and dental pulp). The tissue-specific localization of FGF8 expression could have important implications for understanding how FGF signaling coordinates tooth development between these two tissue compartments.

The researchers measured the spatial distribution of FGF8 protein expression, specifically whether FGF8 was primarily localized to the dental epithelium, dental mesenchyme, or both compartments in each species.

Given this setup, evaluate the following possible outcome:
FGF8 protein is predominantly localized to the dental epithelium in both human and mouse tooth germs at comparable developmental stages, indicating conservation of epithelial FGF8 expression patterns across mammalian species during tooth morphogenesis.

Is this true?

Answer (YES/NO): NO